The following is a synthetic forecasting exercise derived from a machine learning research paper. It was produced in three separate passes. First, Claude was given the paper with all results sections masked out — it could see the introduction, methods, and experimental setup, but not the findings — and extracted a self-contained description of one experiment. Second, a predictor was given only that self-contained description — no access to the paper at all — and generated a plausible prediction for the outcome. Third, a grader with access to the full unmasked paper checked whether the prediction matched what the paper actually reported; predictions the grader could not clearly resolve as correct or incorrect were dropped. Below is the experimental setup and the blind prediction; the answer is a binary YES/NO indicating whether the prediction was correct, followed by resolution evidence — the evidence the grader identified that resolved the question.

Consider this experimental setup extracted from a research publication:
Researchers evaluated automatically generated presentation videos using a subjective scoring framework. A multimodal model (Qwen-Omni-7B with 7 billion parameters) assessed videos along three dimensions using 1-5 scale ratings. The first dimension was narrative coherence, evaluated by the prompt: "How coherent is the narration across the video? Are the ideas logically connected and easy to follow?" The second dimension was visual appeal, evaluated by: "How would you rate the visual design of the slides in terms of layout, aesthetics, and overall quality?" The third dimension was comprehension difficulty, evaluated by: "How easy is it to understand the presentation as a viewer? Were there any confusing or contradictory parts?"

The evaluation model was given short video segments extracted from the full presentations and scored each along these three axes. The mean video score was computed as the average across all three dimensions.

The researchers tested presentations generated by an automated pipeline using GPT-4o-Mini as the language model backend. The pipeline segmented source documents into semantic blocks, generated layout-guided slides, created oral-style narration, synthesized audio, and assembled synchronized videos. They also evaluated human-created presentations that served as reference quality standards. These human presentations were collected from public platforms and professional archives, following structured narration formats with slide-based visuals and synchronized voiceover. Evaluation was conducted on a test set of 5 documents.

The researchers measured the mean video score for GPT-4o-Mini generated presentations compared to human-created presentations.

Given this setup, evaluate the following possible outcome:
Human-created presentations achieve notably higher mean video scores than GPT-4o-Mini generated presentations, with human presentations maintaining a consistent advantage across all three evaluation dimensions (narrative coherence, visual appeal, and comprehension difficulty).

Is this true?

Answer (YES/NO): NO